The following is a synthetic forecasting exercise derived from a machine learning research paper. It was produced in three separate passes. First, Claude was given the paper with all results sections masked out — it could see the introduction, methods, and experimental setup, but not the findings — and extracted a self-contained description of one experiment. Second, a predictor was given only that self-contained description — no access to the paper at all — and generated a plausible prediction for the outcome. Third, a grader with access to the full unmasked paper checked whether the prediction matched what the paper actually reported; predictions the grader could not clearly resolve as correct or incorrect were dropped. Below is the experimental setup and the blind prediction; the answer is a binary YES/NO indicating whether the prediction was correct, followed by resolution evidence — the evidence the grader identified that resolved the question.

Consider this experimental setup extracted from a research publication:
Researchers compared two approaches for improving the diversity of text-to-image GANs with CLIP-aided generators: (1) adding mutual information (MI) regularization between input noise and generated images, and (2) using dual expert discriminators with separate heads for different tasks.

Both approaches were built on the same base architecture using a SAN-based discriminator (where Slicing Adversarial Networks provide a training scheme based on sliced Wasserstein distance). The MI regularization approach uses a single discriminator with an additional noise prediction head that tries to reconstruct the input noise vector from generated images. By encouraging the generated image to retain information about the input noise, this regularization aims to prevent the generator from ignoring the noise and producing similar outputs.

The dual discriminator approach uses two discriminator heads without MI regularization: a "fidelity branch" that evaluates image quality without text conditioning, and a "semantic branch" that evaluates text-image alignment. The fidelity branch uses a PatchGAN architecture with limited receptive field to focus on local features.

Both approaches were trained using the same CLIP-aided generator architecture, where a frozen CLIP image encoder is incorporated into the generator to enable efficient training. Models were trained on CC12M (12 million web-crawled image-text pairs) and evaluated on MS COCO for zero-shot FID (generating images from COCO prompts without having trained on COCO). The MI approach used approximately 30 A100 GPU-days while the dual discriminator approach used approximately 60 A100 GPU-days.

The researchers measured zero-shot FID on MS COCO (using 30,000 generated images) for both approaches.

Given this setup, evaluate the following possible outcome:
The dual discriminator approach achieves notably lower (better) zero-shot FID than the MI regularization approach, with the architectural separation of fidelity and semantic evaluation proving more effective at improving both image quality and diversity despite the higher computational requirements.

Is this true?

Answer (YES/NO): NO